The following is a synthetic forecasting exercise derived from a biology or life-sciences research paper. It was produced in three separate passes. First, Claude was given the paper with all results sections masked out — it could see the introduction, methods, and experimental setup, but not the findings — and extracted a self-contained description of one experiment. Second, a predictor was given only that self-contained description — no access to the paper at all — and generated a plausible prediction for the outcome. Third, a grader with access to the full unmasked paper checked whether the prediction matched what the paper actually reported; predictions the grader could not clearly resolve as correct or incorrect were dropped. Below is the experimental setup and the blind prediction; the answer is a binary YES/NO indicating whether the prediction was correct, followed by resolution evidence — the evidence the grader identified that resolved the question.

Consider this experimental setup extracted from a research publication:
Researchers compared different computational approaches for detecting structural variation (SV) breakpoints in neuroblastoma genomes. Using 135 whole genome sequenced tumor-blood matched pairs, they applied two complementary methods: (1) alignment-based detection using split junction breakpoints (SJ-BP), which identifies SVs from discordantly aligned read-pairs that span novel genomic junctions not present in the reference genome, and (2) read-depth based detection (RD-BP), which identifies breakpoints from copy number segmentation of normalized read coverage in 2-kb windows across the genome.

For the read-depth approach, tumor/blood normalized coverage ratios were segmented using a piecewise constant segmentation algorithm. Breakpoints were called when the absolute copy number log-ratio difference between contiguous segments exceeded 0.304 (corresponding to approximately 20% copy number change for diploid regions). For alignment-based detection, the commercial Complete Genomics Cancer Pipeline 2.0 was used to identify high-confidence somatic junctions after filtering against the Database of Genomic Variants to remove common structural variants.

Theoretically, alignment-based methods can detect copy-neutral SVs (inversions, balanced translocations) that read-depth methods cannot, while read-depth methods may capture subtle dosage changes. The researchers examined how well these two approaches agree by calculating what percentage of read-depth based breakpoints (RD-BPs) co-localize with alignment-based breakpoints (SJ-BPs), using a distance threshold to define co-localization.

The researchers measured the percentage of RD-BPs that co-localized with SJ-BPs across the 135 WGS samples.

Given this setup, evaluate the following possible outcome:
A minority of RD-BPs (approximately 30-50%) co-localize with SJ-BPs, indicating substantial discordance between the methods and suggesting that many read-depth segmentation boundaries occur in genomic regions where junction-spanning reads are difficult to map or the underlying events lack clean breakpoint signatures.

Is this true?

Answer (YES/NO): NO